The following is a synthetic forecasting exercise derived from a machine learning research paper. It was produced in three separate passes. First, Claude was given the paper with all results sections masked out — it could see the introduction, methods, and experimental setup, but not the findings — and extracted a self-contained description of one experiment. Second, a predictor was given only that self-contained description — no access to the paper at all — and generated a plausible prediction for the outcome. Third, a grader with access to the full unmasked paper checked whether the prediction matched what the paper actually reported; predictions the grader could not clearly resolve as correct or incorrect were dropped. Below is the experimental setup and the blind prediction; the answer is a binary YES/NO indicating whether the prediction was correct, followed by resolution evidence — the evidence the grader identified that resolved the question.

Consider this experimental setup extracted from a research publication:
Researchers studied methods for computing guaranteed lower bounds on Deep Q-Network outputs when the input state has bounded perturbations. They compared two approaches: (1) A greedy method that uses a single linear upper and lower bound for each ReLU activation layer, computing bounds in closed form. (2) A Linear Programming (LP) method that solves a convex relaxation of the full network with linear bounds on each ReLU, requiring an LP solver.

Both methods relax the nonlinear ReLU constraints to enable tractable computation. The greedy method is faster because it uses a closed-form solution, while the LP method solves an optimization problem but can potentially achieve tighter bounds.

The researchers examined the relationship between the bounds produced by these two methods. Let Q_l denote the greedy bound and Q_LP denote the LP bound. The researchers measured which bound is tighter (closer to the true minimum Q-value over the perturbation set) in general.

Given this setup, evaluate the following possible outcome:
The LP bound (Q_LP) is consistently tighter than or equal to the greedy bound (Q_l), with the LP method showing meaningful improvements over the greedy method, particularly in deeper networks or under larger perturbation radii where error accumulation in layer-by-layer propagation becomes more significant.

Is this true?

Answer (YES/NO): NO